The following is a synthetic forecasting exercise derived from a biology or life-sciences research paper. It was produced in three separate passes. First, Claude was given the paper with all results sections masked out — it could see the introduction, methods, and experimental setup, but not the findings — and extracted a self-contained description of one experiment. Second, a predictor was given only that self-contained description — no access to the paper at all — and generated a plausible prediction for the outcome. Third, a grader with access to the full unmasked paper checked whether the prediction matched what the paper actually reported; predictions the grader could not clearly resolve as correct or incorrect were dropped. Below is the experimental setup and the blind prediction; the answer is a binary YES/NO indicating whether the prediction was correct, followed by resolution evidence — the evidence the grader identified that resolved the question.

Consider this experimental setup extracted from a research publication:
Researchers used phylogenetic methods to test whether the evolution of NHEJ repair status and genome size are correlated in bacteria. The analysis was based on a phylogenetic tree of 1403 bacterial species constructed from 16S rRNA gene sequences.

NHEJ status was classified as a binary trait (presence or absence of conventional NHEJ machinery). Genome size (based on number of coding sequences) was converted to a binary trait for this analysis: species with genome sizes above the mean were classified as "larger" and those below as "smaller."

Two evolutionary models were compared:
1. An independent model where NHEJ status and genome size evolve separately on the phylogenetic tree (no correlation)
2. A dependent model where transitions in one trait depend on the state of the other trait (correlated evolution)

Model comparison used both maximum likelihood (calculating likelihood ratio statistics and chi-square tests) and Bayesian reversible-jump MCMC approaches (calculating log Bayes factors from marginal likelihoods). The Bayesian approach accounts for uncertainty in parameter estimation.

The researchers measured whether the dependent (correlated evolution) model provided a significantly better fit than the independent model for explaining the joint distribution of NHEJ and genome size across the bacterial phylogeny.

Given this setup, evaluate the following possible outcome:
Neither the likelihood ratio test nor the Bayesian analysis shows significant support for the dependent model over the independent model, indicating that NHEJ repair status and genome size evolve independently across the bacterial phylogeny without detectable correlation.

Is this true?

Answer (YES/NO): NO